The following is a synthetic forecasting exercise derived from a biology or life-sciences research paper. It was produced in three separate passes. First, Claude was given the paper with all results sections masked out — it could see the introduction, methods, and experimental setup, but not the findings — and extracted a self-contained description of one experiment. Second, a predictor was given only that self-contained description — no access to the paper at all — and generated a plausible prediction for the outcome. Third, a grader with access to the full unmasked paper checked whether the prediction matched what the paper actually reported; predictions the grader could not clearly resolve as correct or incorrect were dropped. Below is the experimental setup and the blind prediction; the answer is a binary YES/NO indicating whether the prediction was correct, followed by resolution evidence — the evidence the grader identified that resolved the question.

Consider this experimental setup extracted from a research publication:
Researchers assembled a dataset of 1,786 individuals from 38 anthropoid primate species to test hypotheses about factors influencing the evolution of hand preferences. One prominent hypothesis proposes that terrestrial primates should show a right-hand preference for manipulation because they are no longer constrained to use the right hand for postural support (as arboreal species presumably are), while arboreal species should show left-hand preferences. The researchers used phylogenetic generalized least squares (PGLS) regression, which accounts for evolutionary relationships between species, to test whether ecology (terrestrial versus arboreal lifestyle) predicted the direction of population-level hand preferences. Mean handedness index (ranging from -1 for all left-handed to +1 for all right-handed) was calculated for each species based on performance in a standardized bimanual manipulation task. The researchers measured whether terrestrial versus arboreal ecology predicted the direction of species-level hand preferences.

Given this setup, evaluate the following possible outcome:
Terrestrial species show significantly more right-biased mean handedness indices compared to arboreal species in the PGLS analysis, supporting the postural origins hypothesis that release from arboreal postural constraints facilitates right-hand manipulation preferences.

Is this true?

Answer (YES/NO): NO